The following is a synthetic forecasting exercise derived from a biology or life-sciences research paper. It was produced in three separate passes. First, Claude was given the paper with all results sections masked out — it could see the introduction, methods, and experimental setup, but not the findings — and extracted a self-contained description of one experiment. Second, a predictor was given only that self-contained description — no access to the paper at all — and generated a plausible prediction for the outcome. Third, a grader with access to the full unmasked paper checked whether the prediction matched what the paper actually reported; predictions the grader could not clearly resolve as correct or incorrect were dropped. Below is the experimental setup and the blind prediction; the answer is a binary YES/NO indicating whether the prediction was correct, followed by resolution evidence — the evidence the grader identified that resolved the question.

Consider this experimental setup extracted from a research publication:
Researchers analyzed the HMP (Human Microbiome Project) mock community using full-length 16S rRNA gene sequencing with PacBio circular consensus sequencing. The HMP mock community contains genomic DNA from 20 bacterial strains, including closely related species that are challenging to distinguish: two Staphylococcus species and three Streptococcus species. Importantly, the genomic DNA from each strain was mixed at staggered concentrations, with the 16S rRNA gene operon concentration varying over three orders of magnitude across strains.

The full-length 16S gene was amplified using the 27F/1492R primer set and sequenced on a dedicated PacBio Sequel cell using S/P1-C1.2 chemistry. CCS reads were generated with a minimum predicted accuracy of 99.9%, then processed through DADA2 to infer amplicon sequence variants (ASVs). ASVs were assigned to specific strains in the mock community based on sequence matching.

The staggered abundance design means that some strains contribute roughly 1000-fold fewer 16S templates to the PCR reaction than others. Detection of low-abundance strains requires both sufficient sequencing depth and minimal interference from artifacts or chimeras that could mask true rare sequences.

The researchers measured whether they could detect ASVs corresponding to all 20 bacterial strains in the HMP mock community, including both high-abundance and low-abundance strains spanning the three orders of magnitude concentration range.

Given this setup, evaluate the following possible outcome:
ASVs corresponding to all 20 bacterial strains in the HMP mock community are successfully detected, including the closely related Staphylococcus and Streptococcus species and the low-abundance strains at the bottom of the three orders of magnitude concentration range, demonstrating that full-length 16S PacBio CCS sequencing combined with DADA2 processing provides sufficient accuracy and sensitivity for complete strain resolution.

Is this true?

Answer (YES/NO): YES